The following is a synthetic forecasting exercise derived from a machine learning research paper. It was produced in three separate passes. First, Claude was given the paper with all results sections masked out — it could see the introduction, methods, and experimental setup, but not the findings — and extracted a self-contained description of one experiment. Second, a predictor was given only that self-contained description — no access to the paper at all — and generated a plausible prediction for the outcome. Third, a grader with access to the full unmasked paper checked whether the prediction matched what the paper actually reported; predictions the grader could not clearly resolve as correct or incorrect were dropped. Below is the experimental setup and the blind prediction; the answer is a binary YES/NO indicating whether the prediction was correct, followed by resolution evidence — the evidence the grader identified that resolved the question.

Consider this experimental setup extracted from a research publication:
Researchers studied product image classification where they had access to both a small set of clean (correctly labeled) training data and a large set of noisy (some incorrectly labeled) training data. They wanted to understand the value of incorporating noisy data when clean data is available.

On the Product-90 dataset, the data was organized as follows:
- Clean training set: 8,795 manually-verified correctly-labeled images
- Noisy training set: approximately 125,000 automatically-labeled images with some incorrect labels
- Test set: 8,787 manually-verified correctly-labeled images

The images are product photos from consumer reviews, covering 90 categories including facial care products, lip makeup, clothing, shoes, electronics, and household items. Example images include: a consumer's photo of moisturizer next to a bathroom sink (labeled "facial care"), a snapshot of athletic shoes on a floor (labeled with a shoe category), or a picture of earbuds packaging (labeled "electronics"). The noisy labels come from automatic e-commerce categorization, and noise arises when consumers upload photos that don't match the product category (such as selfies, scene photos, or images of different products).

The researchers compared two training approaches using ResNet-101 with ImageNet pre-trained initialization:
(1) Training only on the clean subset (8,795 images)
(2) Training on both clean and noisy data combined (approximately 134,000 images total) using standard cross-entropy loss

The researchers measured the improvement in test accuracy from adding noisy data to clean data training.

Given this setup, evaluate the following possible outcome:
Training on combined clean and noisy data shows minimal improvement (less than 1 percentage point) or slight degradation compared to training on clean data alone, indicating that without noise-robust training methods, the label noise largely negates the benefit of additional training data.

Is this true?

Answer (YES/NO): NO